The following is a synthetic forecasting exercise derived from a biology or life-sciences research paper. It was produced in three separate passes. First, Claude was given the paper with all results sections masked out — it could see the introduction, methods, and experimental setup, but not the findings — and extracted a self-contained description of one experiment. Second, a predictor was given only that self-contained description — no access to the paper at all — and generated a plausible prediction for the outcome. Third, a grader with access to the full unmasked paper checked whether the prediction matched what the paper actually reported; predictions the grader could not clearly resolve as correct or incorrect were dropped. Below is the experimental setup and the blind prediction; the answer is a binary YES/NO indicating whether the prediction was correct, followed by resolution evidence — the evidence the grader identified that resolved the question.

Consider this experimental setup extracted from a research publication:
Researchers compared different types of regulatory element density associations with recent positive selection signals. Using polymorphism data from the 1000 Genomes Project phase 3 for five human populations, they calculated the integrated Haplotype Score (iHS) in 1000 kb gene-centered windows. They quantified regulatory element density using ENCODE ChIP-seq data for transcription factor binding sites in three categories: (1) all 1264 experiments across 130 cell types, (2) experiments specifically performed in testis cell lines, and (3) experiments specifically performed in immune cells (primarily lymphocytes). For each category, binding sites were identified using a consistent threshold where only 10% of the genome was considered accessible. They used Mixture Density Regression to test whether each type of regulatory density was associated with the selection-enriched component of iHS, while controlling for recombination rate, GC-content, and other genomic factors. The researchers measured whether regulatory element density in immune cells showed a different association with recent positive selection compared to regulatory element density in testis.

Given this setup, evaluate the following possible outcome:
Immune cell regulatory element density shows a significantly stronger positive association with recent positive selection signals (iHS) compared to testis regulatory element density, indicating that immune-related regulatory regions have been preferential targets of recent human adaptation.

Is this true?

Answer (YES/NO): NO